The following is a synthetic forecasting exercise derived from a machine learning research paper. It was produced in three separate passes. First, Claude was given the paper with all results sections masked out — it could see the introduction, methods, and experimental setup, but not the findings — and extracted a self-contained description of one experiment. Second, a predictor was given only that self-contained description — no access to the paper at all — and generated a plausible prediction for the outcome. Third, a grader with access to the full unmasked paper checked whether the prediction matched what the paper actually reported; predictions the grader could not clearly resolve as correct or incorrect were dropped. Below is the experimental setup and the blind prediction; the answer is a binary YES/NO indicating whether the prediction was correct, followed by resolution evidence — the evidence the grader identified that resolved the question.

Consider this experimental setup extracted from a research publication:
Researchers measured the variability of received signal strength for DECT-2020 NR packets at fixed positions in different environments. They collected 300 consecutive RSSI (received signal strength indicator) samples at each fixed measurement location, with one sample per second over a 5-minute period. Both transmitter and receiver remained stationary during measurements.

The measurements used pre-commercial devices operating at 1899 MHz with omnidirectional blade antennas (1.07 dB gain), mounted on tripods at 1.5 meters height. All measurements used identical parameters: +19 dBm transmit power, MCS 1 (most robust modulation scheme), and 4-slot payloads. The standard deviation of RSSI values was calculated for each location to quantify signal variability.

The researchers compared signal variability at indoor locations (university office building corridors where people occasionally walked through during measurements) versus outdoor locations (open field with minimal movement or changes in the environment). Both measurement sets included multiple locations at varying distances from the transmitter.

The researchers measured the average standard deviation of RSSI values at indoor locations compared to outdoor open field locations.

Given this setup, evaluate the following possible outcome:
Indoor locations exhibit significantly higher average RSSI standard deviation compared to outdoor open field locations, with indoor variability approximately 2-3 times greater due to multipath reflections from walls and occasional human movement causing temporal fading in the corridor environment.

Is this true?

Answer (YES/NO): NO